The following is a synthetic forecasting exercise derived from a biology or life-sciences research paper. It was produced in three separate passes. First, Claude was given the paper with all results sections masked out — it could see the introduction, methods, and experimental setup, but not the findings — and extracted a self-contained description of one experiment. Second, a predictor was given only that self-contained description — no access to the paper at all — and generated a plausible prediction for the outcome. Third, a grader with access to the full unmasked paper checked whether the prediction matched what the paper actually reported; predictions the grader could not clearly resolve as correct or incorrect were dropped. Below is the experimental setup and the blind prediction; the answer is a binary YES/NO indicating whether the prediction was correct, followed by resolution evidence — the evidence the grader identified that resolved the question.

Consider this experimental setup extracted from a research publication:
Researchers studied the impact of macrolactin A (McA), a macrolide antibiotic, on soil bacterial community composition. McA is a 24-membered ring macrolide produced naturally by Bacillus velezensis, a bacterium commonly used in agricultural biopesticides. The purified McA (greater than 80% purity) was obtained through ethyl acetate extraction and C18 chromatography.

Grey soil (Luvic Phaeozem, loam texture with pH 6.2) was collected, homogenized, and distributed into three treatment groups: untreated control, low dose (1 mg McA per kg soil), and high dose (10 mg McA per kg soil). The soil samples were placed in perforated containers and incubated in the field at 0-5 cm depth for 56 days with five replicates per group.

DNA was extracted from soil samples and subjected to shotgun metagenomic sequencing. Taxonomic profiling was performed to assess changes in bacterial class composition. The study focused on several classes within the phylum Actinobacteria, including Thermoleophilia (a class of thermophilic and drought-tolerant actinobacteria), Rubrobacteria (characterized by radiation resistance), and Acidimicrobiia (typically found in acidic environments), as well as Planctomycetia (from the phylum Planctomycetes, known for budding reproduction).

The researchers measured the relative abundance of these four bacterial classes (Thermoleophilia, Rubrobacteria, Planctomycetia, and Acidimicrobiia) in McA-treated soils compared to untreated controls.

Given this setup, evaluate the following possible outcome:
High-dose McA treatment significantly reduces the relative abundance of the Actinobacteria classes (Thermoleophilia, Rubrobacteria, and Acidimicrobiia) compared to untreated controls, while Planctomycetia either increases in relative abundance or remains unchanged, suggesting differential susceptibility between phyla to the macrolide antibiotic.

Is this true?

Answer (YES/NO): NO